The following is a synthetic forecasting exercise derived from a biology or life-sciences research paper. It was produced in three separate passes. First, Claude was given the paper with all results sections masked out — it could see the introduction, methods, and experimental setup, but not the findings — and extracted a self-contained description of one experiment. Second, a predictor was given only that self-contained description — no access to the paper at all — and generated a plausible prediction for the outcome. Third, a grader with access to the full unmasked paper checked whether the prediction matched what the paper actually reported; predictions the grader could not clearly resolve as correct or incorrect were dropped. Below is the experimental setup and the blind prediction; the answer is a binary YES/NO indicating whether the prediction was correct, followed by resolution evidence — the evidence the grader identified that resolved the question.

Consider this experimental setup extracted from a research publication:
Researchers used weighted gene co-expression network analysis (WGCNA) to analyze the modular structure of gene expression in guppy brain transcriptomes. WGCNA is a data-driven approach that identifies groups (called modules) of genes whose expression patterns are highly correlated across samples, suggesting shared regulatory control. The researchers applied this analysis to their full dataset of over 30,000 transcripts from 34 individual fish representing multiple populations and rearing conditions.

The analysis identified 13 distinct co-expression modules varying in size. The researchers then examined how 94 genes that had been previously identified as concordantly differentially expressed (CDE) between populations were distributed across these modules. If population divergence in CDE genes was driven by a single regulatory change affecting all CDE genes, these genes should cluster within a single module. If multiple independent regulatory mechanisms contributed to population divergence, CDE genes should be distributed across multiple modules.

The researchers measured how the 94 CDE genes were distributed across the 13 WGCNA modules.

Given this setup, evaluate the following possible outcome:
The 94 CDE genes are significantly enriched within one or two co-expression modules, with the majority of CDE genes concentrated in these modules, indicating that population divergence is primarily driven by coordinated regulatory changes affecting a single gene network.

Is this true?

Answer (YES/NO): NO